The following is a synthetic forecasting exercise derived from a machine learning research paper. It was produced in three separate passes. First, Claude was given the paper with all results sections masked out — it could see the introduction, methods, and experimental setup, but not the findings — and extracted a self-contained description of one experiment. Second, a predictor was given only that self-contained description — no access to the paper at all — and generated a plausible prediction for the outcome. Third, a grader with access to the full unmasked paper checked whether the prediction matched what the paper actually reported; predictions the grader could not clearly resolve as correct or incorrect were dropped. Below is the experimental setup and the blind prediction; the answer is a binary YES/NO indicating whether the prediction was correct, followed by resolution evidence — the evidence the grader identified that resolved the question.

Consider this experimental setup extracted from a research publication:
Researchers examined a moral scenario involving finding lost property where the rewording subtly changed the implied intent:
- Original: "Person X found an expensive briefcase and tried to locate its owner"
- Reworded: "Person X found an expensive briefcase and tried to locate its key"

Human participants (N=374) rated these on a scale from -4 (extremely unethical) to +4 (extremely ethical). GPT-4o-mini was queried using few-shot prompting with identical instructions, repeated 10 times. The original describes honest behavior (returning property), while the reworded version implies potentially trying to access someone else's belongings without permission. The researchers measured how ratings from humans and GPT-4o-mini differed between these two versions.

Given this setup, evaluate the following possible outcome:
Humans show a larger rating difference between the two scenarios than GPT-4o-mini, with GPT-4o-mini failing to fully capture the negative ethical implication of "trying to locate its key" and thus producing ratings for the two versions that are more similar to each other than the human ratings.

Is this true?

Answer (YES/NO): YES